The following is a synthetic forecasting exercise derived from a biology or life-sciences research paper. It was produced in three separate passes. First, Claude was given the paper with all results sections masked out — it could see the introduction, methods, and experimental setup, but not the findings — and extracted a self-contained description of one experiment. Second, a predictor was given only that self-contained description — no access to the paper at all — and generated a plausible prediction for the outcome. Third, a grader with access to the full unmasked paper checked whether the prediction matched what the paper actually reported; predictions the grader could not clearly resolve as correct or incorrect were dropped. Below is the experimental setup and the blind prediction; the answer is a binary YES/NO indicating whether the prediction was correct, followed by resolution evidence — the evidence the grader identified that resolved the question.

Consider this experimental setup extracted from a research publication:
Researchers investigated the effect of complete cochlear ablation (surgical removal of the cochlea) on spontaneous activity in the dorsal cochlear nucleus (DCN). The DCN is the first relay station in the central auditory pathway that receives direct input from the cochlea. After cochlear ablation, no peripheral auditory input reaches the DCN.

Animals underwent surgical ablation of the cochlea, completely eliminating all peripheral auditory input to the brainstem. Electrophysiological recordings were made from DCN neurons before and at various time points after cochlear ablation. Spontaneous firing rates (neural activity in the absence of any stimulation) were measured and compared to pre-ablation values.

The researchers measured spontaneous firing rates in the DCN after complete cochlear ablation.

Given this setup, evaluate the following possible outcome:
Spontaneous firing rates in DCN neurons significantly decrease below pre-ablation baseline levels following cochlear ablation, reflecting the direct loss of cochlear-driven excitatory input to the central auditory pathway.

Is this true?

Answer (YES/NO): NO